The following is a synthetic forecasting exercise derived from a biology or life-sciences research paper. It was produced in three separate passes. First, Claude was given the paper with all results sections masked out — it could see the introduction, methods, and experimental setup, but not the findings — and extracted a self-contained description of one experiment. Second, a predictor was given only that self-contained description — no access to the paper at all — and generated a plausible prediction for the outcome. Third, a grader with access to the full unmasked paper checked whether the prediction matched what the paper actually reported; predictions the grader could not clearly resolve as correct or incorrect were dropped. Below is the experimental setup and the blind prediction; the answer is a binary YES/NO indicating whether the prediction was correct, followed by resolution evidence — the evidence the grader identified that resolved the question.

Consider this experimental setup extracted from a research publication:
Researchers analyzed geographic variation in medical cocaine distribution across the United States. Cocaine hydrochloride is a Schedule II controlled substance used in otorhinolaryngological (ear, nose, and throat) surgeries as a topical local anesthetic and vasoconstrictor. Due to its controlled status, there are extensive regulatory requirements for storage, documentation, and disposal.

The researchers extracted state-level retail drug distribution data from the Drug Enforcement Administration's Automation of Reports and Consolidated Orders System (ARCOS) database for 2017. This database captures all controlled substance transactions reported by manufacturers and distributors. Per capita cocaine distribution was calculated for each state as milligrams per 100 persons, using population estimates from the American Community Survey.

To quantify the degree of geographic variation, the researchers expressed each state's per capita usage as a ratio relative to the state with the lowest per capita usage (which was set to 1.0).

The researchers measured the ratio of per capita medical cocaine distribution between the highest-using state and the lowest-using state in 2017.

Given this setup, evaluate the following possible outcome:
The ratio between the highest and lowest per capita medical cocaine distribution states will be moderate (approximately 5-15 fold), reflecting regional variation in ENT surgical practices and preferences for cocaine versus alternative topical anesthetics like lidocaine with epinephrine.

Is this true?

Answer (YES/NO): YES